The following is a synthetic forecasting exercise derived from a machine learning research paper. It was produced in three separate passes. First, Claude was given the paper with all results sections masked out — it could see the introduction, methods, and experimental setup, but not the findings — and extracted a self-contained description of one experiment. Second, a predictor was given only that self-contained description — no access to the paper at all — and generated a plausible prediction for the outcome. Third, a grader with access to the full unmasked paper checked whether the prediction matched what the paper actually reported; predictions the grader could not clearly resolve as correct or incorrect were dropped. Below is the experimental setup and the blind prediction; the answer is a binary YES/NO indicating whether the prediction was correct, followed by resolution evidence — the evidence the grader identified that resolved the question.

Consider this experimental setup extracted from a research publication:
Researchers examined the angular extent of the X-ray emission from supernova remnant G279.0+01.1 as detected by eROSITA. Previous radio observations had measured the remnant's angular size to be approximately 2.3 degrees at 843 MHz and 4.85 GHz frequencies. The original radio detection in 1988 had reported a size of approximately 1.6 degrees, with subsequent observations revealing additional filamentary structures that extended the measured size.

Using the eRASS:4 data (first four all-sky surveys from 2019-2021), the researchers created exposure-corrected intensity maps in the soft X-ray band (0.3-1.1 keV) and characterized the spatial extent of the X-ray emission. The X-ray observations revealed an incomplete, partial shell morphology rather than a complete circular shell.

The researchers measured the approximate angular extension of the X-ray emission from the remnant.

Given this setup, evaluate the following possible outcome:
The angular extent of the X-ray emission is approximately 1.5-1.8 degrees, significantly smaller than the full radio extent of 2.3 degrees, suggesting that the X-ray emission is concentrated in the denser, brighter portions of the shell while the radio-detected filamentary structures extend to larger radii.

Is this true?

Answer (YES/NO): NO